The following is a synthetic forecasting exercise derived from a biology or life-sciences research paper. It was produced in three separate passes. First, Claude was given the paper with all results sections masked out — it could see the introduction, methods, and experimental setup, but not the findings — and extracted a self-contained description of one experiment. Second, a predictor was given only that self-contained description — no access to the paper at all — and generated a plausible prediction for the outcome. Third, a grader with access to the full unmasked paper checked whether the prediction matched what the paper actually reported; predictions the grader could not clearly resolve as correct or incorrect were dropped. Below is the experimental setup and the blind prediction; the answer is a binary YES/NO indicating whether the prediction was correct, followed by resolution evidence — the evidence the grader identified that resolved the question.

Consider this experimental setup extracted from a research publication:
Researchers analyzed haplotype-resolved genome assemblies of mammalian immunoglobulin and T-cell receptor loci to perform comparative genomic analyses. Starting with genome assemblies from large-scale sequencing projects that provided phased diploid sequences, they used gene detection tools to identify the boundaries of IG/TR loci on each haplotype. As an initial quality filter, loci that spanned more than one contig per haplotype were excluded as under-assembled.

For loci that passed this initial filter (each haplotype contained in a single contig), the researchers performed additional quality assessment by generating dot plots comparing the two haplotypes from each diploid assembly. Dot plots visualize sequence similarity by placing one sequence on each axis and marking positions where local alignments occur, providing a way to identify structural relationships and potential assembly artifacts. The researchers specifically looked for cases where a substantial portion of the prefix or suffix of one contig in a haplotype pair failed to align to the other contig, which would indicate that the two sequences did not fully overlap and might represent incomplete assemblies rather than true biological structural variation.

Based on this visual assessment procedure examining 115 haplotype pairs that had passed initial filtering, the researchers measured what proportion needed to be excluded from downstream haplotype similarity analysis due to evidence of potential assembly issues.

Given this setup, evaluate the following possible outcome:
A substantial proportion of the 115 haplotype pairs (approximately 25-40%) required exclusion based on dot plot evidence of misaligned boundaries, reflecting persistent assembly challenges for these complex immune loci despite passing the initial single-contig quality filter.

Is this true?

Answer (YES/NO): NO